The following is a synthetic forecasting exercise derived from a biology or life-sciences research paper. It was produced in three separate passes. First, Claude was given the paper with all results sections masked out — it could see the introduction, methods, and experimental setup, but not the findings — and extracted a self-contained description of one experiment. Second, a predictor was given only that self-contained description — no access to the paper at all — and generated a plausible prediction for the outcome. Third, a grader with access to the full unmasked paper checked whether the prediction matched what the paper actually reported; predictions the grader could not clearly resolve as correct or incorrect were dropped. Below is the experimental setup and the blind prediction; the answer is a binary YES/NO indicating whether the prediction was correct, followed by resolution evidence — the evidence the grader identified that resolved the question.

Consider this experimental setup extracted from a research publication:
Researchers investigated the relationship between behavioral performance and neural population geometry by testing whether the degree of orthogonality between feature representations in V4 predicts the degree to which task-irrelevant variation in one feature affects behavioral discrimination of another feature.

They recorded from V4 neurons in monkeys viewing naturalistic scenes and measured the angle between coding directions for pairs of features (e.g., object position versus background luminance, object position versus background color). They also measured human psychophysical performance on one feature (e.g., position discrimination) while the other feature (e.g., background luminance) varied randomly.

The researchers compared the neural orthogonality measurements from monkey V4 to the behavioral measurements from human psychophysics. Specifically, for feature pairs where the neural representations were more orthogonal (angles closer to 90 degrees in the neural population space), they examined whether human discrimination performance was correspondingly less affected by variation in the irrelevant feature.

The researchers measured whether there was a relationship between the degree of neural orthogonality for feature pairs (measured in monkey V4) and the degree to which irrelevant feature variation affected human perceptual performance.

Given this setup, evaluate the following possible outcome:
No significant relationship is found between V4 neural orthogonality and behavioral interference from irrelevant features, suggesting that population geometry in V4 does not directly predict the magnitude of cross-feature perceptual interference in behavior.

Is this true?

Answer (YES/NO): NO